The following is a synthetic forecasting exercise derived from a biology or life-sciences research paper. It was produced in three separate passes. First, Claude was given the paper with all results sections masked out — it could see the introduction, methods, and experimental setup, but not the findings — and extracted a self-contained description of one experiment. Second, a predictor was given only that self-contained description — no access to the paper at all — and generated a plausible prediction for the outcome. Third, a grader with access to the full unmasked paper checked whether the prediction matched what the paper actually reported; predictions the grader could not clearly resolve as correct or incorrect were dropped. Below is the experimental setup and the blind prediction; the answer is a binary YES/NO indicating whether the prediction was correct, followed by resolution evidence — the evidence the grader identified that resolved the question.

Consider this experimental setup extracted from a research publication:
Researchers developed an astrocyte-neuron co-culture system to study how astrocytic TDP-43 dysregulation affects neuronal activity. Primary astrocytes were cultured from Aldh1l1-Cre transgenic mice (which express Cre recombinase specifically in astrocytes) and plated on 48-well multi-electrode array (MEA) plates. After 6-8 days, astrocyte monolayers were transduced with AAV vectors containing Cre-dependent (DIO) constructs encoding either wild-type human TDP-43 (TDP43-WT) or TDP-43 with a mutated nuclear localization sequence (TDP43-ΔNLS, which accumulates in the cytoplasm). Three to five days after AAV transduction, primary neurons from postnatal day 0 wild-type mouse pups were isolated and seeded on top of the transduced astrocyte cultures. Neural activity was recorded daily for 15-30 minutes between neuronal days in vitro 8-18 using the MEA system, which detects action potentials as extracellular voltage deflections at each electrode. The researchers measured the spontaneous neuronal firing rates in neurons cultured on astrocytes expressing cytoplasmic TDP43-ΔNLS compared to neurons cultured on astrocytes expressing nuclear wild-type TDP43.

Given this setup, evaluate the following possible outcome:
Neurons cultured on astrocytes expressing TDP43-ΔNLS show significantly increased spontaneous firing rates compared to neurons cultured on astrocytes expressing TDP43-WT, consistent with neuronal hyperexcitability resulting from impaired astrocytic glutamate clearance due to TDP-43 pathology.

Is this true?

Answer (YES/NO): NO